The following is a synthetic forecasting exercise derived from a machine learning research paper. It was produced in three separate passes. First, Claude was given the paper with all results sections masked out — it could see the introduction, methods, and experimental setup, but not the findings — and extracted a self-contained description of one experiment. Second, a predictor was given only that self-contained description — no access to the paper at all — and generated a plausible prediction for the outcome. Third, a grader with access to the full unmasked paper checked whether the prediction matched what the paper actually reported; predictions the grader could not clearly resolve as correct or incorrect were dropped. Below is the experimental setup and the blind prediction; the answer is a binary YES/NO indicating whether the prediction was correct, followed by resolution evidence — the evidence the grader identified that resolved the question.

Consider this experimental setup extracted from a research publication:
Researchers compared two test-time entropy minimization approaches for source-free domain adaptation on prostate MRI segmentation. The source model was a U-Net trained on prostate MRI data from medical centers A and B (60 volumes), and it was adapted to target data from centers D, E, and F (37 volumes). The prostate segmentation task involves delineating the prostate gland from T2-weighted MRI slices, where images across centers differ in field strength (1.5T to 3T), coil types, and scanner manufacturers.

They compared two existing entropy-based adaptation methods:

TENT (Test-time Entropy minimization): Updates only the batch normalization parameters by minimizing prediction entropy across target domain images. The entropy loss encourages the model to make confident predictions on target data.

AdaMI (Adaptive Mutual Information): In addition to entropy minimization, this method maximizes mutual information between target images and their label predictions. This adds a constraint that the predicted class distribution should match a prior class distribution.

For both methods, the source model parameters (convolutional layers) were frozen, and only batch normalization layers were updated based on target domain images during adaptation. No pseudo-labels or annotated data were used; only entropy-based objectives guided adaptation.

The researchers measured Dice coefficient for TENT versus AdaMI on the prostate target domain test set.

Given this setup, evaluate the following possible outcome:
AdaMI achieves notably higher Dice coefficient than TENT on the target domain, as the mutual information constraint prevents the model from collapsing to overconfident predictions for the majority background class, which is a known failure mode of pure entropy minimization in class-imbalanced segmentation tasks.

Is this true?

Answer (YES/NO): YES